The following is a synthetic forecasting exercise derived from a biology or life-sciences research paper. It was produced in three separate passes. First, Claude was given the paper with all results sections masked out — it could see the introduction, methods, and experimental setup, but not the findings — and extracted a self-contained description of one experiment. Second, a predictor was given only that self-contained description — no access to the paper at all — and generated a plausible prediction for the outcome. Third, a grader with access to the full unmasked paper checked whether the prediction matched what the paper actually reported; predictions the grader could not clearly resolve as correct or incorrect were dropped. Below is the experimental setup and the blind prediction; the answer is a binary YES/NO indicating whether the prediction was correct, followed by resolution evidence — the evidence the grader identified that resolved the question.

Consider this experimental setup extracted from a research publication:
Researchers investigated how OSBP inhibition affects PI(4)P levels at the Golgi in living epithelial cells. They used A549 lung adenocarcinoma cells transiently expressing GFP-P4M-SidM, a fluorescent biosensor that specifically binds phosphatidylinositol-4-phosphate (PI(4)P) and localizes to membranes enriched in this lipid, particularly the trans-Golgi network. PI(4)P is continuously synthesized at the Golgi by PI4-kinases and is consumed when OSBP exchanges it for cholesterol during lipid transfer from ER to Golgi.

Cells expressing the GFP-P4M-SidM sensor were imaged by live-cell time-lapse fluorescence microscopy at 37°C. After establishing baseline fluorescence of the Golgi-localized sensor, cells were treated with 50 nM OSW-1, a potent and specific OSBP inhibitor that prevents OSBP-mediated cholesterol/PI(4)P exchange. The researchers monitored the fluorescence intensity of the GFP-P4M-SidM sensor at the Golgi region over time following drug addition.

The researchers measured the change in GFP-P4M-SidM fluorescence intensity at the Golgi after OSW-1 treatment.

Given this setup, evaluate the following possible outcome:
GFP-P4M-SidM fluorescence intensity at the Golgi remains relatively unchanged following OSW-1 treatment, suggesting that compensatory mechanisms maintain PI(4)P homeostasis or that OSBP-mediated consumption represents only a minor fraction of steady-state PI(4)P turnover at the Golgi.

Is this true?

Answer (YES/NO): NO